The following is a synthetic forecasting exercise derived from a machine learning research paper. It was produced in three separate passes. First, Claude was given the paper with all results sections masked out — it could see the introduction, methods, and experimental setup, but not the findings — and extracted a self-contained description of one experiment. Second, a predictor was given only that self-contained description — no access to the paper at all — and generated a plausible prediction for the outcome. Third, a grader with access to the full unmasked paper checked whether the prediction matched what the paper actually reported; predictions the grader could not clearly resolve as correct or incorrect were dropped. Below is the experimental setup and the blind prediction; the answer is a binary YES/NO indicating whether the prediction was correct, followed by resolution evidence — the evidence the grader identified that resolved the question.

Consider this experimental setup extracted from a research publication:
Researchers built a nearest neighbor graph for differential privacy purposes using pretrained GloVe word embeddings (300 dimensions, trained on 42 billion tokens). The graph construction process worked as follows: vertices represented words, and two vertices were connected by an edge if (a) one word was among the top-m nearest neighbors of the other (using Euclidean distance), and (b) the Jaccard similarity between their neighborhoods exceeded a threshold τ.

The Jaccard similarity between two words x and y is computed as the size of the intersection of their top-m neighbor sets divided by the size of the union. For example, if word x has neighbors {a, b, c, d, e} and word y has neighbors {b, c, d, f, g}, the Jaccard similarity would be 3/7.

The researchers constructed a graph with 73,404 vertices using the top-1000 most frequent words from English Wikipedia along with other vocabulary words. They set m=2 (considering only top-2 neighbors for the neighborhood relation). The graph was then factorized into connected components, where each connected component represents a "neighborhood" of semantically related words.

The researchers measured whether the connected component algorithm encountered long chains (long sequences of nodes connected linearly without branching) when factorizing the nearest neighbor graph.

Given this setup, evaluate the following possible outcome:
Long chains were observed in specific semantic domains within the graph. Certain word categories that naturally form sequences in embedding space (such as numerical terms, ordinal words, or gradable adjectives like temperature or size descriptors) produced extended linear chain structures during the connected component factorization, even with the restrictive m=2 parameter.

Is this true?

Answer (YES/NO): NO